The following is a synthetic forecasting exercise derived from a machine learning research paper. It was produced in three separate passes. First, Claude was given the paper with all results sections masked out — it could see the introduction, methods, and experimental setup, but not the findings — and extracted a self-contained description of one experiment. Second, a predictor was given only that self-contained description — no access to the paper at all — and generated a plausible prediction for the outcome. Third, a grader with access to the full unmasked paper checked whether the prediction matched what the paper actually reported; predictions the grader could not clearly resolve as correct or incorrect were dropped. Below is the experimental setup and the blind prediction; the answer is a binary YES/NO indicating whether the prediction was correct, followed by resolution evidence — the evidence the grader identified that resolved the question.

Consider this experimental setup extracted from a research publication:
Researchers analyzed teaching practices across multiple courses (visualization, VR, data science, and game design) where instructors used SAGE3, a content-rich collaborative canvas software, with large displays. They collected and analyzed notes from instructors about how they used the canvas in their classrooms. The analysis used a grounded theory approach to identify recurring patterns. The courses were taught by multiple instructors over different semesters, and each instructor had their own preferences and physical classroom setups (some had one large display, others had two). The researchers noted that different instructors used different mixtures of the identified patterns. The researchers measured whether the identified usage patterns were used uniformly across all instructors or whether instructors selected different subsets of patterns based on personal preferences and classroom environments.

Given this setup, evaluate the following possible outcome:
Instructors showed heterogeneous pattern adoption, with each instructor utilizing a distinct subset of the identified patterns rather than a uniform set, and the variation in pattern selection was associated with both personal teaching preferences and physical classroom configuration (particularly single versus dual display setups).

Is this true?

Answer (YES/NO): YES